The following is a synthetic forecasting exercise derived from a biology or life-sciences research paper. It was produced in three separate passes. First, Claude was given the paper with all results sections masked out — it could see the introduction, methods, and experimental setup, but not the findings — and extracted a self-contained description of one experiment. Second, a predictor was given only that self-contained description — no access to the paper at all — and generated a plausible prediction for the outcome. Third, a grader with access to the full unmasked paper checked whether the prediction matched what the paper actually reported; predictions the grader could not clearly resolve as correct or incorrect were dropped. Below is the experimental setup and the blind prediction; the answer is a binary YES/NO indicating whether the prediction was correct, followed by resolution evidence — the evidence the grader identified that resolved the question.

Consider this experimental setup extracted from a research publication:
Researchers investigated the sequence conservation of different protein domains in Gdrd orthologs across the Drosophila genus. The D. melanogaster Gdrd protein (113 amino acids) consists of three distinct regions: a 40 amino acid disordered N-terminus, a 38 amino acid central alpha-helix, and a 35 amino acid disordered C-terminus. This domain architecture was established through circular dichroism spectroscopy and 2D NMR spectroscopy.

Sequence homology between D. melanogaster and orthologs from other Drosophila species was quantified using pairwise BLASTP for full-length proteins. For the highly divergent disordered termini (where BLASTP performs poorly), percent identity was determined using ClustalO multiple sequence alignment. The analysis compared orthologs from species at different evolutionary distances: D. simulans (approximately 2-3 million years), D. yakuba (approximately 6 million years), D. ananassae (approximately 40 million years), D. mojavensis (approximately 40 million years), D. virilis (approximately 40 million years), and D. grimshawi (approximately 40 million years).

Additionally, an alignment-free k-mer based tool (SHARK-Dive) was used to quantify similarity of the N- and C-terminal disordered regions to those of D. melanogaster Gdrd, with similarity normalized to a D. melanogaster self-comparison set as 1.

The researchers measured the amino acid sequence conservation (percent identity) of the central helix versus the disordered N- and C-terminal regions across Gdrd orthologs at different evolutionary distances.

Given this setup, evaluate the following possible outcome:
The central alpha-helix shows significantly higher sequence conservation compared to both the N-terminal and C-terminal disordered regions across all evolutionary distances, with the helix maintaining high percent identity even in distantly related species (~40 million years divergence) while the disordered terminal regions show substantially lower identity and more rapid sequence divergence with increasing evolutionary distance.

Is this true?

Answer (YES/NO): NO